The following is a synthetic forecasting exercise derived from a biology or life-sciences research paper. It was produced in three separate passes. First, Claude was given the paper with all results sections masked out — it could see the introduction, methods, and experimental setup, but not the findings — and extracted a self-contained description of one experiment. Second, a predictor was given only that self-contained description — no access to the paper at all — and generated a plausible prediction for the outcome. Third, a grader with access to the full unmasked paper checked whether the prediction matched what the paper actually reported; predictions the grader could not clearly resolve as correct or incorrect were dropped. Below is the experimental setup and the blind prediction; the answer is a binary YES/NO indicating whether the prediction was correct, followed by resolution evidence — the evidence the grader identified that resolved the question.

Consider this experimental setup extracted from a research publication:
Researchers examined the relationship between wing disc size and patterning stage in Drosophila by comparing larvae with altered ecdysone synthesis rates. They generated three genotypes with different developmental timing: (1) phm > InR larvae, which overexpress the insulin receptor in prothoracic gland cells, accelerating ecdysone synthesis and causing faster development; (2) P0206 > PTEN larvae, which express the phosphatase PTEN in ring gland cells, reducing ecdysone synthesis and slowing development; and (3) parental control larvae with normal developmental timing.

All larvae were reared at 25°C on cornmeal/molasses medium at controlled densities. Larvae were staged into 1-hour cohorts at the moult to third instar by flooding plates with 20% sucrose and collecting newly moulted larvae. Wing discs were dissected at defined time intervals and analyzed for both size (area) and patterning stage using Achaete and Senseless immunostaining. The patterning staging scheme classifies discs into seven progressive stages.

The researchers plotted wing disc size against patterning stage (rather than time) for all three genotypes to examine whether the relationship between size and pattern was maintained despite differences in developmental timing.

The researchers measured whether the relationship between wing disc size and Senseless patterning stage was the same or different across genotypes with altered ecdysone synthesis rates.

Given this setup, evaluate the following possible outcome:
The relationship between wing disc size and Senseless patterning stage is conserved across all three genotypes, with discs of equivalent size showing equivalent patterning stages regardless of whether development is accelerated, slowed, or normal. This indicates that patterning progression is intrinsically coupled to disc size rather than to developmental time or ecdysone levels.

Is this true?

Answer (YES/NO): NO